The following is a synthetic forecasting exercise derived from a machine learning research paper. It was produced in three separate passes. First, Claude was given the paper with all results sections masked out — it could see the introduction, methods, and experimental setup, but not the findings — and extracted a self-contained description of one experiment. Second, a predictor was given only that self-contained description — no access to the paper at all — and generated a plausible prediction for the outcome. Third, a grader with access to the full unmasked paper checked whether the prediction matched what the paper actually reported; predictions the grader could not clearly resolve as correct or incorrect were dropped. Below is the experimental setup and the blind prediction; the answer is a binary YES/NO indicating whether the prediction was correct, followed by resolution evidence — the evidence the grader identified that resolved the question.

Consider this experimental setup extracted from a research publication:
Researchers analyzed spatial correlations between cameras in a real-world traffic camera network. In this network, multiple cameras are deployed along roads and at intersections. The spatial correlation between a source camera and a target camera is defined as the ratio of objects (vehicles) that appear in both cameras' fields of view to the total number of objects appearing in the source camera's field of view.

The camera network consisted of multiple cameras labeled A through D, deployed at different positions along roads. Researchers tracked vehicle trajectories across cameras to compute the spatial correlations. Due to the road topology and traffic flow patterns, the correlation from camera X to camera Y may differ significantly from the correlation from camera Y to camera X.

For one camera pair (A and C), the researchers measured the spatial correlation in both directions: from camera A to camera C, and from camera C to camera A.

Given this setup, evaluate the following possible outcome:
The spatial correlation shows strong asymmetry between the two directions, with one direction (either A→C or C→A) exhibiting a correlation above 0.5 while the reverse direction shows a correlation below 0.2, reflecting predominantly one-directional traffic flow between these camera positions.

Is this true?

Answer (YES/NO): YES